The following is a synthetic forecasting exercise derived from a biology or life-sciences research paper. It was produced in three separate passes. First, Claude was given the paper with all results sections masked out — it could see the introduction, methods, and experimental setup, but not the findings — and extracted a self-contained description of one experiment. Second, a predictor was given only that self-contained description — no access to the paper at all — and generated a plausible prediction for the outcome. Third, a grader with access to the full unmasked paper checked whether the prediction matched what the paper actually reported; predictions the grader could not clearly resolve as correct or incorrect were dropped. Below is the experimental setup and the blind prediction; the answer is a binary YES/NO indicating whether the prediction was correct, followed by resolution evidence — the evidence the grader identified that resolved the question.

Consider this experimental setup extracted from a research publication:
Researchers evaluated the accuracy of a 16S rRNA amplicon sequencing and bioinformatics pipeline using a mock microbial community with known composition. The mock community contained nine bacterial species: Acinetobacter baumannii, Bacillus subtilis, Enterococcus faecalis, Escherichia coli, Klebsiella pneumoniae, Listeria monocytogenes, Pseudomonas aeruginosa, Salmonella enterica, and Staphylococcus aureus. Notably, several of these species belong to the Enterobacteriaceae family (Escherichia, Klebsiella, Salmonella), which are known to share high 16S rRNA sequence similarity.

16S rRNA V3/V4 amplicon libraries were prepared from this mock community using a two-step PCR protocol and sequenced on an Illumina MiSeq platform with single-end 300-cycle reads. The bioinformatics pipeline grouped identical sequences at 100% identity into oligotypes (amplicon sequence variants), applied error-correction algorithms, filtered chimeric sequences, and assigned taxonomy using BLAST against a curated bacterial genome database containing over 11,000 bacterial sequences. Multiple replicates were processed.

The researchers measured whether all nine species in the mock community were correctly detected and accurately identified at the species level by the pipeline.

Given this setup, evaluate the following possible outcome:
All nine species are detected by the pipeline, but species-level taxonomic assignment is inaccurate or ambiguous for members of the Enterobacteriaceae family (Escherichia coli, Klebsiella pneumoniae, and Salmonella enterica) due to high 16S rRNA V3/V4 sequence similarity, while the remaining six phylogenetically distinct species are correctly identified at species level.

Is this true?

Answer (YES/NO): NO